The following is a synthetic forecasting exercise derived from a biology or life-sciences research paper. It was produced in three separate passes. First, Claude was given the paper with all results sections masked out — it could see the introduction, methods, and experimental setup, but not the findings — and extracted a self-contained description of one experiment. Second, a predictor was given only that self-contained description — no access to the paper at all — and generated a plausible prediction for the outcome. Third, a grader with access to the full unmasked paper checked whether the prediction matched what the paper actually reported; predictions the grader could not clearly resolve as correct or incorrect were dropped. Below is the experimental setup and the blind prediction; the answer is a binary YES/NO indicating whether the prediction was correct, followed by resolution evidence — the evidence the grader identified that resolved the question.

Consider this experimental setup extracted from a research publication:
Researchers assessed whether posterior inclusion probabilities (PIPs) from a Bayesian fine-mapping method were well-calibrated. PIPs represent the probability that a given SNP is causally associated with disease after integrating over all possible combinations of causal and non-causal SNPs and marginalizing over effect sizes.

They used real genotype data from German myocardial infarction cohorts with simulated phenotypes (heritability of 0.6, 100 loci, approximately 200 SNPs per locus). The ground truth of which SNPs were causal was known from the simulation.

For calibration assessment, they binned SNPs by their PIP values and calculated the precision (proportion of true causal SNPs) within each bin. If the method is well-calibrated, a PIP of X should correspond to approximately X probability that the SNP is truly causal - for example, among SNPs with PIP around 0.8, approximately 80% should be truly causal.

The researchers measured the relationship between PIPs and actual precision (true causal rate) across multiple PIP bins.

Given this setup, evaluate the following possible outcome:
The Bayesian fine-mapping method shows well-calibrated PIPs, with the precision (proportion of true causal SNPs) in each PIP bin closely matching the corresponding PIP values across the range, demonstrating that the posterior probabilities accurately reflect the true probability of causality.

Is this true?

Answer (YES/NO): YES